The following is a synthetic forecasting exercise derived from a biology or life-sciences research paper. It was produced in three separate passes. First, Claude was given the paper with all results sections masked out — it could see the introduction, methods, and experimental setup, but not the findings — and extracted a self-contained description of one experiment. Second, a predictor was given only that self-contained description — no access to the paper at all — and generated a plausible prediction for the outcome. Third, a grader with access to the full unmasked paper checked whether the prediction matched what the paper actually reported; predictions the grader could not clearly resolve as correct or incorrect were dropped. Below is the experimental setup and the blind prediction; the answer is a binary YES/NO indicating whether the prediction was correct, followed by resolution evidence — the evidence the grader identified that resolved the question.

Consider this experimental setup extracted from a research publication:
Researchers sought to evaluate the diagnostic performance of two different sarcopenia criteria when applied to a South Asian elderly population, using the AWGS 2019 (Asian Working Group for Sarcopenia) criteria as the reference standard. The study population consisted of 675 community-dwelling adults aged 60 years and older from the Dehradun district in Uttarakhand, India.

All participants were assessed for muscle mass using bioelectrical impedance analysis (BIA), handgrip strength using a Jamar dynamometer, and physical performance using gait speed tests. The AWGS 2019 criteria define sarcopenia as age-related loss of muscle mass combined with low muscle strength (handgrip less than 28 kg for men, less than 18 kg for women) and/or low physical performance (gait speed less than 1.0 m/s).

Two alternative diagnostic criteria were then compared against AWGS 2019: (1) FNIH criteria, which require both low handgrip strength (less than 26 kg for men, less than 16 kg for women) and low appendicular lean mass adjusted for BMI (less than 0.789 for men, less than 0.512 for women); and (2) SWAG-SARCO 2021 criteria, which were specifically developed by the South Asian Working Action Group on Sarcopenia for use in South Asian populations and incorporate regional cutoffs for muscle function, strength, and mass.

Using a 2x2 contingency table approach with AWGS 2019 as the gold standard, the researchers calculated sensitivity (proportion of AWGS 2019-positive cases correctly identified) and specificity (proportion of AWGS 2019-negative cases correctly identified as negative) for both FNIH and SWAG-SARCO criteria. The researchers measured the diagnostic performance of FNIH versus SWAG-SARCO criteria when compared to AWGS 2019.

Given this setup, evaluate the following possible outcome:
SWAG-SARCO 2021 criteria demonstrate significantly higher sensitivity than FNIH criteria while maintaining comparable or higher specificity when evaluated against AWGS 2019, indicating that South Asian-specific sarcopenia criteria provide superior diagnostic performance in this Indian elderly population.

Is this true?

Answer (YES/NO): NO